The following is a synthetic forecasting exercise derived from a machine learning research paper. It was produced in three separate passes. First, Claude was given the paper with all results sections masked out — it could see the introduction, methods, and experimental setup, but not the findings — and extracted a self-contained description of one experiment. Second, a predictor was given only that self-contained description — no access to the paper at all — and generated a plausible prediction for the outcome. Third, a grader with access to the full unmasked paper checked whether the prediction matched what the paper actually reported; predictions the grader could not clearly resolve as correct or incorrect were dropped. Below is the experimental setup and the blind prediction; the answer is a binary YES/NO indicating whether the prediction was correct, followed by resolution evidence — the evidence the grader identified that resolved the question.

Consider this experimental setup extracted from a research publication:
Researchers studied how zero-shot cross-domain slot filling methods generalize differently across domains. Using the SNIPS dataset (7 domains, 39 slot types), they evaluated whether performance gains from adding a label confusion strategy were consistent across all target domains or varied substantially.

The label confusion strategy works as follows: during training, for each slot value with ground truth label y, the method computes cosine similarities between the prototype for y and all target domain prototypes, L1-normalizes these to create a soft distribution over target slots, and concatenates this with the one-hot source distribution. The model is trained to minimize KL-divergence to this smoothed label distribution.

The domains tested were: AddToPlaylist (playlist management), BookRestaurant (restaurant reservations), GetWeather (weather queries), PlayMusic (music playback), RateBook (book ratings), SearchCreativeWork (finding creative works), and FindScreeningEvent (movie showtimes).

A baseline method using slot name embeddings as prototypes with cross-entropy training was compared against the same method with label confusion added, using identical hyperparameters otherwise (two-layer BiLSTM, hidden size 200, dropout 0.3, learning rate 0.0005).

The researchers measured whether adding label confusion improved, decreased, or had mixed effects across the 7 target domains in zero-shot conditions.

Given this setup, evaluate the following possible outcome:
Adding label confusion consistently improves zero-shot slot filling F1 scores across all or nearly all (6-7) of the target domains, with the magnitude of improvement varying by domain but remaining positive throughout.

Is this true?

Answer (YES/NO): NO